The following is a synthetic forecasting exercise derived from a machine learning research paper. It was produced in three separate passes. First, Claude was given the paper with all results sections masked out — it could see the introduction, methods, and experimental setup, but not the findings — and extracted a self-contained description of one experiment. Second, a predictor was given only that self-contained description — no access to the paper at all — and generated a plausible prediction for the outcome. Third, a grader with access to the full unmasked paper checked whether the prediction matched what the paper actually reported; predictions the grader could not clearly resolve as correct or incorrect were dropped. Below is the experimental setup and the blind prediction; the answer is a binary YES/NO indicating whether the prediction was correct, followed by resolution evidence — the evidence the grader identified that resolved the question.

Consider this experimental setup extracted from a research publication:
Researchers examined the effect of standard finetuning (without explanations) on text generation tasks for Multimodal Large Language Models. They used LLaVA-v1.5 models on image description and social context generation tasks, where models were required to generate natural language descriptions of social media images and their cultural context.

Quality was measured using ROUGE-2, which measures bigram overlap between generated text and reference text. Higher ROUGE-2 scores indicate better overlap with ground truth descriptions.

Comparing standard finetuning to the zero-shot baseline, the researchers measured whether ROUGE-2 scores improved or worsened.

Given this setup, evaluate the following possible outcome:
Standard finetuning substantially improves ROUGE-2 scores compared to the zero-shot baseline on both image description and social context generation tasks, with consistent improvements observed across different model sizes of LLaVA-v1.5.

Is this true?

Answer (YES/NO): NO